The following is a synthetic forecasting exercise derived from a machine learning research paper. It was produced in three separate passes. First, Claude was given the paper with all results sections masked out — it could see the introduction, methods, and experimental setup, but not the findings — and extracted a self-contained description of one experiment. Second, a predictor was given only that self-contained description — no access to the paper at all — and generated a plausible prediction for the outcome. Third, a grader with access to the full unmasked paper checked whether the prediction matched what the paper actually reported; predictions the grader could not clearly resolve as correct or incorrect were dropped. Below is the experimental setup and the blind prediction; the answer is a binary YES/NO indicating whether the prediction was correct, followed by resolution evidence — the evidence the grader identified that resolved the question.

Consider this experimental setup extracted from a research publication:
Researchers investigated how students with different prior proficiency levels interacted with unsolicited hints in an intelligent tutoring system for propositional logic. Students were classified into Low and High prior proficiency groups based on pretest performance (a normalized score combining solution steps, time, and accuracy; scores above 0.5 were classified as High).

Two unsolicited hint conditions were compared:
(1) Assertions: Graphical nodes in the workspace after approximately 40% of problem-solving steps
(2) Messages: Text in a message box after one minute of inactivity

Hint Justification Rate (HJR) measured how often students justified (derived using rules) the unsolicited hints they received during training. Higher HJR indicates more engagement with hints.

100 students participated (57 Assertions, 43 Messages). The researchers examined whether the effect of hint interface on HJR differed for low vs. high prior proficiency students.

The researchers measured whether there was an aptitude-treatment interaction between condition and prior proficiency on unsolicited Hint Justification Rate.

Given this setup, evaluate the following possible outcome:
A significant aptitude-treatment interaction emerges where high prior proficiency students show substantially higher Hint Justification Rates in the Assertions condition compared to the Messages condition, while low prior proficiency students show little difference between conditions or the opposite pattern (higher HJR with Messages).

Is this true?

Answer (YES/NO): NO